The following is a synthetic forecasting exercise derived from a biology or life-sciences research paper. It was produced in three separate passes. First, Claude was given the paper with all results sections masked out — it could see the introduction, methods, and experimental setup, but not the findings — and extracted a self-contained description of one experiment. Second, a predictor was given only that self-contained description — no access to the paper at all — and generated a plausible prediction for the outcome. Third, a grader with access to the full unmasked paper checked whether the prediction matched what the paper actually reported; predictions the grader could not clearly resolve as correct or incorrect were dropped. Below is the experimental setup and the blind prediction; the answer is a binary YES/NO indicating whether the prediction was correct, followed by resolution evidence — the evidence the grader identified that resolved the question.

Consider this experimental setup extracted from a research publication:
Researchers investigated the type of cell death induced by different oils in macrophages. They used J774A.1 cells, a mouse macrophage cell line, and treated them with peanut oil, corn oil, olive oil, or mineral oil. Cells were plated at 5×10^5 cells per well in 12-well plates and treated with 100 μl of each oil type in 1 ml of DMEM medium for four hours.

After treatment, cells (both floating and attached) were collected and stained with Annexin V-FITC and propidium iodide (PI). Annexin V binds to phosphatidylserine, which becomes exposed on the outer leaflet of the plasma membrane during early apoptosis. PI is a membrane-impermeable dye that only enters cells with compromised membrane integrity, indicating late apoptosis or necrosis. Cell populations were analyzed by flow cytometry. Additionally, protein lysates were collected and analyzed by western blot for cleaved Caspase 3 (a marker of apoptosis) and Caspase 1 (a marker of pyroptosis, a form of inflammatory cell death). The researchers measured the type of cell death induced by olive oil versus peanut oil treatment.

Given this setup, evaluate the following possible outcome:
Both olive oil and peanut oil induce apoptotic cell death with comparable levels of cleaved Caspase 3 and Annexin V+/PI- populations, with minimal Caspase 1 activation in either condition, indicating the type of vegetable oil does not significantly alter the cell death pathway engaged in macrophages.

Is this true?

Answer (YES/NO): NO